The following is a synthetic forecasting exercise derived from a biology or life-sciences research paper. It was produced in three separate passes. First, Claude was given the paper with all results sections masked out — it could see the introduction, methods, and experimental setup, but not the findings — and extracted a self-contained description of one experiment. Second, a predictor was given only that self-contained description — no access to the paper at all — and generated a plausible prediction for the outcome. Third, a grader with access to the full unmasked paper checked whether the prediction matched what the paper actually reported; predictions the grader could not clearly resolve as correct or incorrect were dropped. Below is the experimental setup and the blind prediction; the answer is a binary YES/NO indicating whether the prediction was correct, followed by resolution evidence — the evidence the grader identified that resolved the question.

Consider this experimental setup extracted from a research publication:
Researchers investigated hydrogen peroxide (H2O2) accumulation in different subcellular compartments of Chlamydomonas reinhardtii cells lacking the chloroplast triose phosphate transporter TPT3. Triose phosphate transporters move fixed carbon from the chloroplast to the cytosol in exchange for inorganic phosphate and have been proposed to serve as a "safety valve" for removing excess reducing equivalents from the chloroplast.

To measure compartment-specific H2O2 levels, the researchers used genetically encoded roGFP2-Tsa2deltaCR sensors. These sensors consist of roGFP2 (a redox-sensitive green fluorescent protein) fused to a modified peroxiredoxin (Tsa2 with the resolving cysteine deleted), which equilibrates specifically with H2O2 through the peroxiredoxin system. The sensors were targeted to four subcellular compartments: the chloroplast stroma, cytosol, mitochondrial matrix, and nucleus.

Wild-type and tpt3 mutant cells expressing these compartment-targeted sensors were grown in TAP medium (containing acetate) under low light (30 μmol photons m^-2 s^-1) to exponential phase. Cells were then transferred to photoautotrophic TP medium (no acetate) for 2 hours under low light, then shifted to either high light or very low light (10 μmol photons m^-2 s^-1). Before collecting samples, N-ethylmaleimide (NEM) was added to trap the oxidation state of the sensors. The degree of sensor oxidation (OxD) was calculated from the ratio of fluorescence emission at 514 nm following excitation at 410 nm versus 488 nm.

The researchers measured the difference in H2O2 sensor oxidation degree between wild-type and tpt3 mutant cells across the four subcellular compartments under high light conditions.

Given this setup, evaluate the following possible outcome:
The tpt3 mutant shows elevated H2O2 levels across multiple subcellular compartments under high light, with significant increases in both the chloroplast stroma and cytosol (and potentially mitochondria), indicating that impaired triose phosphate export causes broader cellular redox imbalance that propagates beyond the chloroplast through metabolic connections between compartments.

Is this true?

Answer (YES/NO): YES